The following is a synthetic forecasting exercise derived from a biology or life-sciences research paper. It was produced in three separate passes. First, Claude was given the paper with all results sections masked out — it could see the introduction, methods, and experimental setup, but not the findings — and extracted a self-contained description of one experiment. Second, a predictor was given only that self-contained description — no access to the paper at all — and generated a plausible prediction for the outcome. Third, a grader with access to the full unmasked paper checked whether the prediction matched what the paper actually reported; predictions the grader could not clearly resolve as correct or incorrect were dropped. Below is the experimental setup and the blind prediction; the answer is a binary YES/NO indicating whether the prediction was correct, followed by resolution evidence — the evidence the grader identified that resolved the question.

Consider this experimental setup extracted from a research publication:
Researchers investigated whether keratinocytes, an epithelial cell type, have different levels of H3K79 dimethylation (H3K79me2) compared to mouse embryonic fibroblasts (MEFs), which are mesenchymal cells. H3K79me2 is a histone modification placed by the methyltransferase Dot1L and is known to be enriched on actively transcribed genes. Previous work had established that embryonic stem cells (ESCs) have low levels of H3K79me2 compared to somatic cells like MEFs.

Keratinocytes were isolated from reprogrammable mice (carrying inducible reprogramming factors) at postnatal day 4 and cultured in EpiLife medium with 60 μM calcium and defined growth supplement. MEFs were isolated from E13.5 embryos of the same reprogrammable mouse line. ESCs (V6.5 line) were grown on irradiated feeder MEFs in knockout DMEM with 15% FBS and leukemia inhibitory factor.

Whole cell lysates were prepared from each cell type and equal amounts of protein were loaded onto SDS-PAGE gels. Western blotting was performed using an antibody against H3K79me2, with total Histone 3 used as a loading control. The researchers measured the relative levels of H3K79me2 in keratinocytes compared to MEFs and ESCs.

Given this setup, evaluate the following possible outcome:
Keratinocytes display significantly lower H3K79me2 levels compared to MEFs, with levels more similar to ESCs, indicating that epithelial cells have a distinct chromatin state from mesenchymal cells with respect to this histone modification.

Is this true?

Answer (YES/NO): NO